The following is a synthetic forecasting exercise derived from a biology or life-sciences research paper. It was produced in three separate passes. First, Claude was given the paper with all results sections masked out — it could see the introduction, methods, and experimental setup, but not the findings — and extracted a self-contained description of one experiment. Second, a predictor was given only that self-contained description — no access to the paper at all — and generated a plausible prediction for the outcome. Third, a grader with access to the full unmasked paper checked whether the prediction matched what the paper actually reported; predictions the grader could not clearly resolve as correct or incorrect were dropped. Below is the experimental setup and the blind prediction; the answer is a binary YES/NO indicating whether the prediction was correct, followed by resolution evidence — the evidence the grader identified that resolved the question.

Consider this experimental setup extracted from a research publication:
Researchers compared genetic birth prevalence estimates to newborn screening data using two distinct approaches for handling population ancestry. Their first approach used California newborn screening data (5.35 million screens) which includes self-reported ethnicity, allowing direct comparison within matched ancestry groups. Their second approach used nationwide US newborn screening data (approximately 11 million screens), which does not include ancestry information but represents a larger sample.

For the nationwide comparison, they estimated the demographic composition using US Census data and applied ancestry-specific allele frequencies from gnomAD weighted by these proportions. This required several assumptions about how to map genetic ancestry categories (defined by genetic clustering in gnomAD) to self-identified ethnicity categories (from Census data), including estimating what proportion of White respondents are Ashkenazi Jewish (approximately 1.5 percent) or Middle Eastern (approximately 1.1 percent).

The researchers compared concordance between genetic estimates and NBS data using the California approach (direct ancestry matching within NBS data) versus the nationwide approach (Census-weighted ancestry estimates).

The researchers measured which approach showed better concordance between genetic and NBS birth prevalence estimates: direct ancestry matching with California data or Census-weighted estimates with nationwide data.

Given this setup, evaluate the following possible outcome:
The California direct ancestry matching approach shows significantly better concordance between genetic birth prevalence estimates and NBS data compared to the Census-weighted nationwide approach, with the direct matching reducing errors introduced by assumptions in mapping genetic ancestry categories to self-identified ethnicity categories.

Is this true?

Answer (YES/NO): NO